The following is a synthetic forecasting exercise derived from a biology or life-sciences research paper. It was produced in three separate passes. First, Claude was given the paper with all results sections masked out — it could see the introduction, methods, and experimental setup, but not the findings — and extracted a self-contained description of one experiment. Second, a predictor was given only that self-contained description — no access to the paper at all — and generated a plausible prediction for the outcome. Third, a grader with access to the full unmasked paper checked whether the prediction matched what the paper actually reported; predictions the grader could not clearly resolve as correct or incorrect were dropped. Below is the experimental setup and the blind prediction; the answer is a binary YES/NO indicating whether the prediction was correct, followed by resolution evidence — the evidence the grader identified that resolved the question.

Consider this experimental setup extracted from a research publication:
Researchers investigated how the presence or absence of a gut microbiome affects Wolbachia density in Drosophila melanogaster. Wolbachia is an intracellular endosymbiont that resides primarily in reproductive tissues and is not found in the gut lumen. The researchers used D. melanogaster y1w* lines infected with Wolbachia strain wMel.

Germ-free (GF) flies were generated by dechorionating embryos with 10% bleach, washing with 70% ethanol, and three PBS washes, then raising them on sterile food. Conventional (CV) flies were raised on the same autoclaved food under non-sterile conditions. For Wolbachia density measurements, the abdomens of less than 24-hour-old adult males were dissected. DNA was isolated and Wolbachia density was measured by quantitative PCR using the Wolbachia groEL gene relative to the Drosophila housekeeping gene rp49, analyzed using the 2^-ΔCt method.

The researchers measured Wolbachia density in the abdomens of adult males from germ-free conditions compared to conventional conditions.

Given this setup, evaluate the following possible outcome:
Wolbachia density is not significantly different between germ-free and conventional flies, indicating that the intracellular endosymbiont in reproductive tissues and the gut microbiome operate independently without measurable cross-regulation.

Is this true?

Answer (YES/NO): NO